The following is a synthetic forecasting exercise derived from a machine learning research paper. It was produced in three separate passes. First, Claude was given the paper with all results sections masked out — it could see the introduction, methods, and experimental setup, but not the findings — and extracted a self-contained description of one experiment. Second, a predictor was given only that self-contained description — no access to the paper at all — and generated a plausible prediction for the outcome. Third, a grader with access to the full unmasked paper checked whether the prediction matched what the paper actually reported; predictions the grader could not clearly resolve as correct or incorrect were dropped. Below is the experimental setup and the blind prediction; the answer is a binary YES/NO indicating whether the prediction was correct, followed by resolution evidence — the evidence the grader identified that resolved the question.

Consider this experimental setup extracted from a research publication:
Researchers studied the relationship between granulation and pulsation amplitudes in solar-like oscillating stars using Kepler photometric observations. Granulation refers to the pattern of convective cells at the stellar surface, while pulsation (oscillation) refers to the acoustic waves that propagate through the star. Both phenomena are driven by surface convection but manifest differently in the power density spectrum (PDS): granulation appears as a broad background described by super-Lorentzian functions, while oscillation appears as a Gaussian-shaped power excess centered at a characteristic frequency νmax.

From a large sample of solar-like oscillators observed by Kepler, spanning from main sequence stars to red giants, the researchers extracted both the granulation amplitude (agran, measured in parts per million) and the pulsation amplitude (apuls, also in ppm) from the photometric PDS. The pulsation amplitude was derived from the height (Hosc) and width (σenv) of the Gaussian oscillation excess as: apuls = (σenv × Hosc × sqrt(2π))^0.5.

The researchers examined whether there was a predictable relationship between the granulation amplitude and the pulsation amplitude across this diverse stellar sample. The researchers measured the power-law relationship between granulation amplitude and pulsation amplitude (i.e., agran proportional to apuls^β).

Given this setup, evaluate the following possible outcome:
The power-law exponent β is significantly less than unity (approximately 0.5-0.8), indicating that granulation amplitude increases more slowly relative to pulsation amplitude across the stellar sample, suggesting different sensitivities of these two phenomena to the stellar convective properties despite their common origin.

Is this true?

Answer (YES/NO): NO